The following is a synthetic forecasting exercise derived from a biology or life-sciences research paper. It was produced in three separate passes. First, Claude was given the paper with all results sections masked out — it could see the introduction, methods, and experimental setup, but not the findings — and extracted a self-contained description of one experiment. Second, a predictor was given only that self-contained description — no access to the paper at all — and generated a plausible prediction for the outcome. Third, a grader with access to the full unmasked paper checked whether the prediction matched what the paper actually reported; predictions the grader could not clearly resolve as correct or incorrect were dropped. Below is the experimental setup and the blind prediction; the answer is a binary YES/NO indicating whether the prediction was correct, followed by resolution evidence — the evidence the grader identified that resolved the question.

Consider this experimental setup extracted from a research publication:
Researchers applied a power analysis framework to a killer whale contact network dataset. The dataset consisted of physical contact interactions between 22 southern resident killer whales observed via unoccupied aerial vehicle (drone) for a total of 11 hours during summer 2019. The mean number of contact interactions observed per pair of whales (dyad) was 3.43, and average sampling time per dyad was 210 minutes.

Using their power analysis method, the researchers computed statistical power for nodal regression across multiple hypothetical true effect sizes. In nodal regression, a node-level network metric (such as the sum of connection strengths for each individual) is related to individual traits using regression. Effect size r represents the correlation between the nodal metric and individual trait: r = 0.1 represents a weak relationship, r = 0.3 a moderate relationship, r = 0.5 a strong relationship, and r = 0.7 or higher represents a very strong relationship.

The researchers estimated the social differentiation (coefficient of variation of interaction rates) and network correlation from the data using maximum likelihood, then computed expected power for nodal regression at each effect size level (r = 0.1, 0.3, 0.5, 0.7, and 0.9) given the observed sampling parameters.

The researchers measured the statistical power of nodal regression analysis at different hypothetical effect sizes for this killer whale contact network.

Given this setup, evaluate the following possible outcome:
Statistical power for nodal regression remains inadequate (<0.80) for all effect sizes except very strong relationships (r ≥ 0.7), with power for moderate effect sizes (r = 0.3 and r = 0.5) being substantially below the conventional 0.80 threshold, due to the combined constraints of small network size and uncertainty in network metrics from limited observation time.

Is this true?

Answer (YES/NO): YES